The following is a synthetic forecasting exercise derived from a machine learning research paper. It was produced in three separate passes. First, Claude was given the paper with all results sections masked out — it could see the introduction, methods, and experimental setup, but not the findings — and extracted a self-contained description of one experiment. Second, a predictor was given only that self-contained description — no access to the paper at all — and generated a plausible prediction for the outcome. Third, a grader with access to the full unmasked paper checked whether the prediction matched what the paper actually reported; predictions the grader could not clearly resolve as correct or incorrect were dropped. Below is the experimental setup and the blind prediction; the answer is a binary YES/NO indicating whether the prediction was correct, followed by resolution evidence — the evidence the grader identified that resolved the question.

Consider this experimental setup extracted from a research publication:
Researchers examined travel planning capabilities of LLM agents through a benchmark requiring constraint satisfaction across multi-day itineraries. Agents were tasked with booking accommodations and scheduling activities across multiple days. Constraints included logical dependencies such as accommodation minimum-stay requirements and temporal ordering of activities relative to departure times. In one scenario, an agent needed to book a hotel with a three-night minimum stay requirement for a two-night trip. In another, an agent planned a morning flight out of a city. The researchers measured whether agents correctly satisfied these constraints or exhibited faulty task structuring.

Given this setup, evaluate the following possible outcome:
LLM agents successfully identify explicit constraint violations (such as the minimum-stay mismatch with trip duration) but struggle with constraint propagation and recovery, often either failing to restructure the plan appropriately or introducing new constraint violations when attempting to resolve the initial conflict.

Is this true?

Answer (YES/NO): NO